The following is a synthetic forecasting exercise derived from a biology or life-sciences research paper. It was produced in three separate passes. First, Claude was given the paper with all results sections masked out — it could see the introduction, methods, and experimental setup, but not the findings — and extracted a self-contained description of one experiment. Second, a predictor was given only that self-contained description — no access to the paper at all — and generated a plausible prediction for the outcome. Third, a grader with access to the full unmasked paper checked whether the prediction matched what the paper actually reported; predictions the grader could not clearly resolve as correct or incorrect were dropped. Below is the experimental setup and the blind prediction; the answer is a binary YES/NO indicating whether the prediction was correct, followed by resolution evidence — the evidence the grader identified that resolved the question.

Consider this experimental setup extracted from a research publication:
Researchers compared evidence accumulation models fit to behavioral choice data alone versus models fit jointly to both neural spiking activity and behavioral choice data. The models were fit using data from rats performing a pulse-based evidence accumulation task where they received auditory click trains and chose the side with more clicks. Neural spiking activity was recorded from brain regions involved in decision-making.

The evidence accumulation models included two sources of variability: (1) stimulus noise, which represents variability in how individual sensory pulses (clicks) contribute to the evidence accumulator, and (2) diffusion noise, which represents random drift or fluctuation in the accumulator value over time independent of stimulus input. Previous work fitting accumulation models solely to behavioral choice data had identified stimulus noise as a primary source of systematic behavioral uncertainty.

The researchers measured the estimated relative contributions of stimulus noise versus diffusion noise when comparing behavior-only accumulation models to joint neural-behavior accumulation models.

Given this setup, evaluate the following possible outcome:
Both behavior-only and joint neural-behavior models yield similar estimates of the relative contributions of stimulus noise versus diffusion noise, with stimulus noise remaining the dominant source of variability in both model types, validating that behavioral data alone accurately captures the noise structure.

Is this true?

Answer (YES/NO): NO